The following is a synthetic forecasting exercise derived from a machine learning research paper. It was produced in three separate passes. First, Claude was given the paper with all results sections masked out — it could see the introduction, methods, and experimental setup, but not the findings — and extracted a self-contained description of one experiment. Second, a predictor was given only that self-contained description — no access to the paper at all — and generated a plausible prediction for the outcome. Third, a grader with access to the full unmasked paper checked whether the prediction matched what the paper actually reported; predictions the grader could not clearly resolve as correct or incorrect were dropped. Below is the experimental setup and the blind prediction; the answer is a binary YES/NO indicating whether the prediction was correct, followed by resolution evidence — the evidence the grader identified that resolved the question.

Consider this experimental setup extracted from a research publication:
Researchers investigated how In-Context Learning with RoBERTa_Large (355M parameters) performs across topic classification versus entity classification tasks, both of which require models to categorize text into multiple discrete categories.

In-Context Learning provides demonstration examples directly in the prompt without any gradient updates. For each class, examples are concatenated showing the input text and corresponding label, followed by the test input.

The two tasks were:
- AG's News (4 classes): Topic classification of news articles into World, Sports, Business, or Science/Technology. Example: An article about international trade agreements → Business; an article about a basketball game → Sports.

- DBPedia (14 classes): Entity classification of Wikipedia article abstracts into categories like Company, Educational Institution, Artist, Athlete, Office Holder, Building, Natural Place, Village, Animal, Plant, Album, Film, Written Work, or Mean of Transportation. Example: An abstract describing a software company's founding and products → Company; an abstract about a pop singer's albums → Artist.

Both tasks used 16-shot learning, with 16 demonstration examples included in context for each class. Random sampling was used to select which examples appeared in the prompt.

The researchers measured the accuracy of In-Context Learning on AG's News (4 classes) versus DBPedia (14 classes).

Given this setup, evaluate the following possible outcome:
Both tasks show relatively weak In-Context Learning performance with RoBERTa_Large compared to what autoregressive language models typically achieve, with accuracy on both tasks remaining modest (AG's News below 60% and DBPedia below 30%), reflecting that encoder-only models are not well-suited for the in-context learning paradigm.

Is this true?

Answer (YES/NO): NO